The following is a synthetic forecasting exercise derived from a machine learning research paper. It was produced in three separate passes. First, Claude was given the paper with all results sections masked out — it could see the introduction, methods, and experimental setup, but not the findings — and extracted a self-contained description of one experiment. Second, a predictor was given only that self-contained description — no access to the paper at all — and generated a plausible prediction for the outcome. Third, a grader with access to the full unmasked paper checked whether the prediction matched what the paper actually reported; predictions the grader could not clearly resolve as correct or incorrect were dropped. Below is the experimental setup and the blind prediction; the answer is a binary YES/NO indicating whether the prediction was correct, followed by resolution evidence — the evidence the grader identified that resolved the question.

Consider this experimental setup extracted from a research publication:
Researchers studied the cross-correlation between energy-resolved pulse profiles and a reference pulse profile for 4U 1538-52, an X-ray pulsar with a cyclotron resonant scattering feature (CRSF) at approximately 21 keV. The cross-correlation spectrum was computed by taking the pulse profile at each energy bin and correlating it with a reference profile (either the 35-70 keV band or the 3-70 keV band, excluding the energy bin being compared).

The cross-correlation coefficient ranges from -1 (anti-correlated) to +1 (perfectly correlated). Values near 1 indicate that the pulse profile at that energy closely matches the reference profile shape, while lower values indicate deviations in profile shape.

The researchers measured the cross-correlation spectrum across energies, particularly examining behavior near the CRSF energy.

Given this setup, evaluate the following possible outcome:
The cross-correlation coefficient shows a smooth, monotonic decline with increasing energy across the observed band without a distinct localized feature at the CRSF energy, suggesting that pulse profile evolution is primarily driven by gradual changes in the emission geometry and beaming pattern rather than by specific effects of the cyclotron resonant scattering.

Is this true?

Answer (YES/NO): NO